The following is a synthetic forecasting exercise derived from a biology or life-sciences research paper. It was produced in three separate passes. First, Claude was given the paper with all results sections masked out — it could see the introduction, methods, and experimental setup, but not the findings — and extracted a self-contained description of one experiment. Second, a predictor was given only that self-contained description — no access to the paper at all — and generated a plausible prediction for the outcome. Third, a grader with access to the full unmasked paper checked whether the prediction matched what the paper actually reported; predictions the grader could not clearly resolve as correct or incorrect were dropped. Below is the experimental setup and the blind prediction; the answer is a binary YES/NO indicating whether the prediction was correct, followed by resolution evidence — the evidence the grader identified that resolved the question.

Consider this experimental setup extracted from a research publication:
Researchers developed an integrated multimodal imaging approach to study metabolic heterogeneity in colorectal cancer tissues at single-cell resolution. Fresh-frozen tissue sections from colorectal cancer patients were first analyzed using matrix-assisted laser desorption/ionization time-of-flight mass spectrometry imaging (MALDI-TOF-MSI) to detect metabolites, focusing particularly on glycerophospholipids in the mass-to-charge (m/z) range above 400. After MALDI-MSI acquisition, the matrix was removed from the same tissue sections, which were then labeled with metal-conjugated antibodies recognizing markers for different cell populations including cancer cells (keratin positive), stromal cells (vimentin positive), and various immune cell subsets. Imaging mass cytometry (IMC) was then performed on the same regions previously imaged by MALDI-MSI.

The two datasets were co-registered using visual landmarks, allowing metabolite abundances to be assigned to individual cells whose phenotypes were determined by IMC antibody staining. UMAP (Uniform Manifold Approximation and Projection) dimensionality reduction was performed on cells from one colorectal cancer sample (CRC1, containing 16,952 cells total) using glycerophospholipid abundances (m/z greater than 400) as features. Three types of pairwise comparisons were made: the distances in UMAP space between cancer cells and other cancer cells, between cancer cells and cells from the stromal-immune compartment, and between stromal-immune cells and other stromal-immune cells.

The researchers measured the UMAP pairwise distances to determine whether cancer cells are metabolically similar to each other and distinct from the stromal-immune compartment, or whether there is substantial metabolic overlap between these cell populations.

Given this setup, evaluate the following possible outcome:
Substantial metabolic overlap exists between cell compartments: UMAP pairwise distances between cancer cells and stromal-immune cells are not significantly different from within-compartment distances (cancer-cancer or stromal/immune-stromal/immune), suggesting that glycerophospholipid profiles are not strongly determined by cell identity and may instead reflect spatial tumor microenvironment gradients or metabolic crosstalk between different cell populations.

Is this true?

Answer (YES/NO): NO